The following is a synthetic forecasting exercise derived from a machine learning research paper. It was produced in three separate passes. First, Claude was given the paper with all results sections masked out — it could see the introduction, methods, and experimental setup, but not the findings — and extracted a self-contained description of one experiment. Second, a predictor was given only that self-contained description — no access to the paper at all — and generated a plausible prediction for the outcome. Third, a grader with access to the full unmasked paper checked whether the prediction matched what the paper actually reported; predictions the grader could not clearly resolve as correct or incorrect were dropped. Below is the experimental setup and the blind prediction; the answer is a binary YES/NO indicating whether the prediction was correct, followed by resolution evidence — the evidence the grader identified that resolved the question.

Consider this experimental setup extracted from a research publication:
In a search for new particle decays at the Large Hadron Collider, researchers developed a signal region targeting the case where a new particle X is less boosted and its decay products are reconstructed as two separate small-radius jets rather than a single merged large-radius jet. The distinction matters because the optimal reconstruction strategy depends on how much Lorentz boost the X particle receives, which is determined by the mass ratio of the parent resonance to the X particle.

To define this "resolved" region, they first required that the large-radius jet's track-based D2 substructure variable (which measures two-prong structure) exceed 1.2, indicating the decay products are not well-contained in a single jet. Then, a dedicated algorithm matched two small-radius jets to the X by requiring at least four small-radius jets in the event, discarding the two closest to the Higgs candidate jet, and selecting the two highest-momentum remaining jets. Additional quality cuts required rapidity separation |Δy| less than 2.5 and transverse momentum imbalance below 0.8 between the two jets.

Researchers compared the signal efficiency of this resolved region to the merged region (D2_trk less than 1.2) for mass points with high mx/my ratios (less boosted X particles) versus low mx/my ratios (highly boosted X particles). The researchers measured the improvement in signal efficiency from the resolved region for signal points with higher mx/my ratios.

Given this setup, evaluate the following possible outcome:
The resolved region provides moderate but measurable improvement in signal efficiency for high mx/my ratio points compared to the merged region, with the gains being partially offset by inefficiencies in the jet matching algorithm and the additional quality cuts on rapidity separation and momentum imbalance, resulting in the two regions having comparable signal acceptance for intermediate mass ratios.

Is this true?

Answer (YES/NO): NO